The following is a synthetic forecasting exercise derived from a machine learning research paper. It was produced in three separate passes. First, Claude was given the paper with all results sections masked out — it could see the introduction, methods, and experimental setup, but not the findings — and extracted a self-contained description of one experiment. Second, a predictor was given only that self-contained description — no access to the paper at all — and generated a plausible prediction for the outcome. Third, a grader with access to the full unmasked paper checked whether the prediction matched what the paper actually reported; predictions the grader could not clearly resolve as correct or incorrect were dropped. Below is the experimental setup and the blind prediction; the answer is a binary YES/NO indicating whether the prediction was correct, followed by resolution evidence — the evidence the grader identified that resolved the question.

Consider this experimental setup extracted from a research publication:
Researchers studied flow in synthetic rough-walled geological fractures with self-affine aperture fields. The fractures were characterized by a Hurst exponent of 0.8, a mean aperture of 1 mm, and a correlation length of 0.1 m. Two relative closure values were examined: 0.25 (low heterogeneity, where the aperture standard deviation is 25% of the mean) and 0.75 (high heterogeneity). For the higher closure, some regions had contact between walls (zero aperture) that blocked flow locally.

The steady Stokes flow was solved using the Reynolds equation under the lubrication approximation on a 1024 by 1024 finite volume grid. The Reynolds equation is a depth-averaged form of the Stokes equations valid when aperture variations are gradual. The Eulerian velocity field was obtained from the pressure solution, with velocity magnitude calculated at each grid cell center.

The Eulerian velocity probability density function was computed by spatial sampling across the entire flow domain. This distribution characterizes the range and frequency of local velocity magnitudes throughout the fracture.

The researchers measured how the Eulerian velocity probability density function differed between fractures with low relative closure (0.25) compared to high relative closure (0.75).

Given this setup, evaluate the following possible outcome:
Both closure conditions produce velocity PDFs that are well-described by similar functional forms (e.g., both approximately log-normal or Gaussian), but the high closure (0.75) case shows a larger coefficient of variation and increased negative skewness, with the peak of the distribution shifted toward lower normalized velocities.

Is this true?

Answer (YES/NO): NO